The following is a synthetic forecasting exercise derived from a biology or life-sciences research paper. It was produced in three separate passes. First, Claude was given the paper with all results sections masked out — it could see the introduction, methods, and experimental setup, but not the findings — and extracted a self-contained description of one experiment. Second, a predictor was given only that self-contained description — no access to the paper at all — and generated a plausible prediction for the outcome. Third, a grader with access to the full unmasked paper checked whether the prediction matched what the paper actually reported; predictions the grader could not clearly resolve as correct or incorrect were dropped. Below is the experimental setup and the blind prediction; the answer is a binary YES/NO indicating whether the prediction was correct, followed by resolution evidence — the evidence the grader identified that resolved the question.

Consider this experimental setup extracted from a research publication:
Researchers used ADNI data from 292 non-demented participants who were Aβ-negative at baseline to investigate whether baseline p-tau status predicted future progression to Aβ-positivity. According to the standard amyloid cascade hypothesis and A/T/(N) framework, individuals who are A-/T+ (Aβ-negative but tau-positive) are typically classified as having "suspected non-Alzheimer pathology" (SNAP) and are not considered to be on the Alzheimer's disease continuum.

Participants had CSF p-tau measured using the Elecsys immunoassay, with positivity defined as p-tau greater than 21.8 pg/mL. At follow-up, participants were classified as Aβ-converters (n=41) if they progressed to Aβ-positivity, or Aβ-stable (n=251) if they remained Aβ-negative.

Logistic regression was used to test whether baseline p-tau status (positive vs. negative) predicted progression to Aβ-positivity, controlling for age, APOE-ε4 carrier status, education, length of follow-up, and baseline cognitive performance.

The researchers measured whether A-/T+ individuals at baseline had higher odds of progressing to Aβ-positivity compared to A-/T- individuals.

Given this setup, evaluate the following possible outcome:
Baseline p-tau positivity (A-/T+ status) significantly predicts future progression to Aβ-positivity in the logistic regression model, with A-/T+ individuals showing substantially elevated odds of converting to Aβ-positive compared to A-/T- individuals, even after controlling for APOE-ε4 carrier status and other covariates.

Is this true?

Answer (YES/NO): NO